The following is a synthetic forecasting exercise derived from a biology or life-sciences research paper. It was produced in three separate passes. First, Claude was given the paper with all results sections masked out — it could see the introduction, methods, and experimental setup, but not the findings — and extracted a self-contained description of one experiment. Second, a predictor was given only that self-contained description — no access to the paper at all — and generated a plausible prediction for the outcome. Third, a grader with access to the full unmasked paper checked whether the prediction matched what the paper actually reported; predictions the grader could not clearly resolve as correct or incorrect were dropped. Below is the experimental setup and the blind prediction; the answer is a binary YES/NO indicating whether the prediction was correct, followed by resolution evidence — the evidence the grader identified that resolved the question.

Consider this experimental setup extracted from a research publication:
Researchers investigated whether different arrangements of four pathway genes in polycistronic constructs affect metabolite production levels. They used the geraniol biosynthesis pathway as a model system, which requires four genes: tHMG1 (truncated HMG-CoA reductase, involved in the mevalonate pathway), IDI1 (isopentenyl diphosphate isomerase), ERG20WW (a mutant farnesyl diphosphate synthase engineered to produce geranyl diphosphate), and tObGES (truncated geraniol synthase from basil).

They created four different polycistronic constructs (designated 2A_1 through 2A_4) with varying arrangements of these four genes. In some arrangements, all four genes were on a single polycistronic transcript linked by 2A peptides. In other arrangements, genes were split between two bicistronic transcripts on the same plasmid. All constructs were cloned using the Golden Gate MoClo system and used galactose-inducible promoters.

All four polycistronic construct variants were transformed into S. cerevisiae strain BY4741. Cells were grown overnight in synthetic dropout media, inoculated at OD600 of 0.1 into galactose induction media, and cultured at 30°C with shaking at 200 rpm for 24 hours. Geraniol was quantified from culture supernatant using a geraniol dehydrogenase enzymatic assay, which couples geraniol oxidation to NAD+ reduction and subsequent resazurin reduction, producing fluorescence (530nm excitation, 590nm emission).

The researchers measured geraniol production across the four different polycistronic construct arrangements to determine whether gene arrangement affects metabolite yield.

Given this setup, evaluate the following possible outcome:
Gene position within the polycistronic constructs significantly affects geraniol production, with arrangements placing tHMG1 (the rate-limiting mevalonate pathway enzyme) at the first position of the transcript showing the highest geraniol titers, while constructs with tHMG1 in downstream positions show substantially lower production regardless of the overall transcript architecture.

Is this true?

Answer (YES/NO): NO